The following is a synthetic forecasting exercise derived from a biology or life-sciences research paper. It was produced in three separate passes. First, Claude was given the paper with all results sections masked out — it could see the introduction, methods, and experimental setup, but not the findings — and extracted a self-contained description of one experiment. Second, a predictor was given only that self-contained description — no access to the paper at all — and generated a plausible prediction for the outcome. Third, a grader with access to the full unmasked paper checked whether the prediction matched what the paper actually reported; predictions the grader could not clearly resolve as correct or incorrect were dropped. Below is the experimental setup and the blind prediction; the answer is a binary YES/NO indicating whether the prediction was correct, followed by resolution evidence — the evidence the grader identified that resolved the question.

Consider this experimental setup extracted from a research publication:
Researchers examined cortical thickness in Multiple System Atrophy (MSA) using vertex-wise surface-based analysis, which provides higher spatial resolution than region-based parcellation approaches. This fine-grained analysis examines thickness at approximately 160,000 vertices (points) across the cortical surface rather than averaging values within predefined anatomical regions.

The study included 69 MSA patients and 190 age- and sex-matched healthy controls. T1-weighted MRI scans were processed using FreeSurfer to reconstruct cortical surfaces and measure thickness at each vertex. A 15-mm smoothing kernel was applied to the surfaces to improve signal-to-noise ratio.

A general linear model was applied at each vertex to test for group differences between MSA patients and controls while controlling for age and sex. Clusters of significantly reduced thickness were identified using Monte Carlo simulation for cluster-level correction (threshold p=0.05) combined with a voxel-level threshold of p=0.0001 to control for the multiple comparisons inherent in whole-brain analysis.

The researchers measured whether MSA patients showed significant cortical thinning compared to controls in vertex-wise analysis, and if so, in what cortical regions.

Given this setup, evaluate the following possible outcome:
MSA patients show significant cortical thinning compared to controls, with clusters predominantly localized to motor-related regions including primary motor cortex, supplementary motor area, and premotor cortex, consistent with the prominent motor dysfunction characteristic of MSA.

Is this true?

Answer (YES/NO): NO